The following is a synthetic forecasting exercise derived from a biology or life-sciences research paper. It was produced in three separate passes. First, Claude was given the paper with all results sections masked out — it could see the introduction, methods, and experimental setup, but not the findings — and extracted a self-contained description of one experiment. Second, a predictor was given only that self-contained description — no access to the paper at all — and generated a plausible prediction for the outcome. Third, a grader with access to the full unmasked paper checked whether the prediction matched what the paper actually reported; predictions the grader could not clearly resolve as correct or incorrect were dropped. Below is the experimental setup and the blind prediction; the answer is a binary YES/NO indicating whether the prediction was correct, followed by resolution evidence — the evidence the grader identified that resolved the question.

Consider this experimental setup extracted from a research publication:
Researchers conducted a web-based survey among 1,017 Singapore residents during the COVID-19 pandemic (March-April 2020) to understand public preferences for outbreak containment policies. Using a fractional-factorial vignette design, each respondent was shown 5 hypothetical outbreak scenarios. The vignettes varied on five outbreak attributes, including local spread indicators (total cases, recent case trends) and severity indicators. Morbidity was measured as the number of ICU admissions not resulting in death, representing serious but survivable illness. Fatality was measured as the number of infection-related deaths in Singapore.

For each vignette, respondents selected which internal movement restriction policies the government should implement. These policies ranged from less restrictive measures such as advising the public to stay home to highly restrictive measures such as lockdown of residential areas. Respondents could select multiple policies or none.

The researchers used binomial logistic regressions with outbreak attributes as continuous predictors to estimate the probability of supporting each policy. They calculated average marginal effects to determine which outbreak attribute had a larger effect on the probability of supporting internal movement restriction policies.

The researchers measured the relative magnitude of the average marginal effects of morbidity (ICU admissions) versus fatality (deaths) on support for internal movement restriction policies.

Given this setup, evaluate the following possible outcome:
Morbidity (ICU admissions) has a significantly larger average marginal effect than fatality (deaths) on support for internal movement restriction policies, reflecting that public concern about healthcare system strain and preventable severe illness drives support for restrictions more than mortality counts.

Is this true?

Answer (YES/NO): NO